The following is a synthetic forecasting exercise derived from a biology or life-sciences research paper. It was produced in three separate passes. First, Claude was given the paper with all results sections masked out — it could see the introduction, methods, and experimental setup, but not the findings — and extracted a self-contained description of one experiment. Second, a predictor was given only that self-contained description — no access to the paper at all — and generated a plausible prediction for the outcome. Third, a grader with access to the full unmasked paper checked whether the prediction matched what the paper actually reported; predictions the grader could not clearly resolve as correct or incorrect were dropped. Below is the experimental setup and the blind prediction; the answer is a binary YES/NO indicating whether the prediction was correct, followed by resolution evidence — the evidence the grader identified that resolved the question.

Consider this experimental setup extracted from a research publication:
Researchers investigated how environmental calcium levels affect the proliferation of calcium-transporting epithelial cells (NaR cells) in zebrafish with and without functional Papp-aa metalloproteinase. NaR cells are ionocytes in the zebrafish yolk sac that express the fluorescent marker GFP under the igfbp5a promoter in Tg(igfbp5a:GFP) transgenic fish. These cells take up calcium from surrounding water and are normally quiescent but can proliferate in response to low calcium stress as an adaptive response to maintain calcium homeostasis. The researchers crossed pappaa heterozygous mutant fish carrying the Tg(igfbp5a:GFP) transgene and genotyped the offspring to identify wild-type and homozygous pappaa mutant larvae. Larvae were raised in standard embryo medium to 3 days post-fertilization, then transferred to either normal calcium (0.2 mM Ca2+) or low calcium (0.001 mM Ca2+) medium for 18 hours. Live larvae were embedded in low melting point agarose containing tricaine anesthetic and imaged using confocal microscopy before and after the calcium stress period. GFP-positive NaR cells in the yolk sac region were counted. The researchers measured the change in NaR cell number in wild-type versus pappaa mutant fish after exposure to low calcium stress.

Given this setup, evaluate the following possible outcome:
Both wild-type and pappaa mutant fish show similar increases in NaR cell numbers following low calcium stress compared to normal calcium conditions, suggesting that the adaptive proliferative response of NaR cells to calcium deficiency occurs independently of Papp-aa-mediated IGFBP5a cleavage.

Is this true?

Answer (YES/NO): NO